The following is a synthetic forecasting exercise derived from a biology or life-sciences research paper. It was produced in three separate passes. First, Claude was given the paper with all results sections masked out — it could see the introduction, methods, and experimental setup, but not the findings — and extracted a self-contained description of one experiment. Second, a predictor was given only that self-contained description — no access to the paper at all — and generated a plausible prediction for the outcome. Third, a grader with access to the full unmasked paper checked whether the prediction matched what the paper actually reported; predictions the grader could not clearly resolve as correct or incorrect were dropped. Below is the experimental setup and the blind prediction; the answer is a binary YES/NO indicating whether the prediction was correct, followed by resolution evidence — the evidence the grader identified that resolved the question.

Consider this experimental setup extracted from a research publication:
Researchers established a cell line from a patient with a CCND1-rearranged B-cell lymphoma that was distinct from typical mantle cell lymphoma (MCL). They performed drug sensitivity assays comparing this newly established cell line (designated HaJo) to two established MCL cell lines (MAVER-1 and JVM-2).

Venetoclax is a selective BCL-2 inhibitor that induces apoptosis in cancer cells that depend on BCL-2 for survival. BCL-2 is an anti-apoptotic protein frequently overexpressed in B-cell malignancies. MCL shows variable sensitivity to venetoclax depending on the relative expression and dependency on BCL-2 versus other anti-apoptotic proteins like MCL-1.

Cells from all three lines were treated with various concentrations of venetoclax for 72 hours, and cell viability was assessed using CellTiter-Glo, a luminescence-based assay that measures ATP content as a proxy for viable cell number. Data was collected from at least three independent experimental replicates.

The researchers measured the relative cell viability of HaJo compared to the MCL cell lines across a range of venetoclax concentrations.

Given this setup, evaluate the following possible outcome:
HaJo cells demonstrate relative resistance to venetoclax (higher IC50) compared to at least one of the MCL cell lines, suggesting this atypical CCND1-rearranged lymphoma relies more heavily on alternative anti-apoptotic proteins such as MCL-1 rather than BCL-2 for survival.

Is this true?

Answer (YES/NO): NO